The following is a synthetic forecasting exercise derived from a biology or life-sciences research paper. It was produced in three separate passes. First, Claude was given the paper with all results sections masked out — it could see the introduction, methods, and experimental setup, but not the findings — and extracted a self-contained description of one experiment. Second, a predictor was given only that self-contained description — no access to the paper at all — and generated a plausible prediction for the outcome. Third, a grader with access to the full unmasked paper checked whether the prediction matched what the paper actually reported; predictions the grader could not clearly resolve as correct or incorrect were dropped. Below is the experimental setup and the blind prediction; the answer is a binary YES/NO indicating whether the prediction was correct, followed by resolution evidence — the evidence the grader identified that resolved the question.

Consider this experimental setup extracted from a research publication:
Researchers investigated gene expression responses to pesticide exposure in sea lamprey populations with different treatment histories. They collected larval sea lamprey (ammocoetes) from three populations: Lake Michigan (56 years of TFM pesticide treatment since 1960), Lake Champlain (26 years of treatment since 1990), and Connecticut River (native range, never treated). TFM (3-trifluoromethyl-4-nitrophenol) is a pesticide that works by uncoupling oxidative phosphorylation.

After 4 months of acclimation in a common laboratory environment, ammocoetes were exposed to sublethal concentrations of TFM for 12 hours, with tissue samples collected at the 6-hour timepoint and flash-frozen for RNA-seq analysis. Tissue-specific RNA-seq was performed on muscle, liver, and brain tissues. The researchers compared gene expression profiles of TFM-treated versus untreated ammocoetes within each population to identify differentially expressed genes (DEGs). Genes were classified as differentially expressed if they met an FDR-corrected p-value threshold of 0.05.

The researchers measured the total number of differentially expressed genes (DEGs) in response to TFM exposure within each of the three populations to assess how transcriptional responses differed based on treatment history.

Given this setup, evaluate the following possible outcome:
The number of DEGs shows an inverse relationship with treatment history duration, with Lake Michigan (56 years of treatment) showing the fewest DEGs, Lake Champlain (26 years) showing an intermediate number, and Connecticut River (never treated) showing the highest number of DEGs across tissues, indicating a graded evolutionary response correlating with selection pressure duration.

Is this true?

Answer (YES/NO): NO